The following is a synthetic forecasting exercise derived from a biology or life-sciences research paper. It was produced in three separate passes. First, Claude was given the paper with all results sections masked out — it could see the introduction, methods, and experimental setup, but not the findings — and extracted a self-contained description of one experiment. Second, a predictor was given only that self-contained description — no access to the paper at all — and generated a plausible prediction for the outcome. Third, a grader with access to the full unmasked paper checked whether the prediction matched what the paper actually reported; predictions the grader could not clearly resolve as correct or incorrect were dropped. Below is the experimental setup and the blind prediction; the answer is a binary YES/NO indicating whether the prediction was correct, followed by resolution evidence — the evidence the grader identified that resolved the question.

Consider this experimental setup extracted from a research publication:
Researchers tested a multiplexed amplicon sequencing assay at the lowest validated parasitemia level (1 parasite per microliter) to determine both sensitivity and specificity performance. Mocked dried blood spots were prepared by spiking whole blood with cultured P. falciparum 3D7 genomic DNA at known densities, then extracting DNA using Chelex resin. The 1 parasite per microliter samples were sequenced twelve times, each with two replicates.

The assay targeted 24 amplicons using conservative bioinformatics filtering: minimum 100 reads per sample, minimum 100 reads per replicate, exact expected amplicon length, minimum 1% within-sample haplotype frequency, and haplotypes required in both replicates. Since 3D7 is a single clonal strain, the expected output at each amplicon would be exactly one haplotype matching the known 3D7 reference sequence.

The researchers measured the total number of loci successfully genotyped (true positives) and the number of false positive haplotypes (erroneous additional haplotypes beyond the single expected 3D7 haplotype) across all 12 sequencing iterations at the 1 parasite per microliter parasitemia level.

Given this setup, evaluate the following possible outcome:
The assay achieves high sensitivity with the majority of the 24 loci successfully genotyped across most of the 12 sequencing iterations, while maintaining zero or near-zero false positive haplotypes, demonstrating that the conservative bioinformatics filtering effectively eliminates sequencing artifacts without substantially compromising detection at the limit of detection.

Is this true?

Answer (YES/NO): NO